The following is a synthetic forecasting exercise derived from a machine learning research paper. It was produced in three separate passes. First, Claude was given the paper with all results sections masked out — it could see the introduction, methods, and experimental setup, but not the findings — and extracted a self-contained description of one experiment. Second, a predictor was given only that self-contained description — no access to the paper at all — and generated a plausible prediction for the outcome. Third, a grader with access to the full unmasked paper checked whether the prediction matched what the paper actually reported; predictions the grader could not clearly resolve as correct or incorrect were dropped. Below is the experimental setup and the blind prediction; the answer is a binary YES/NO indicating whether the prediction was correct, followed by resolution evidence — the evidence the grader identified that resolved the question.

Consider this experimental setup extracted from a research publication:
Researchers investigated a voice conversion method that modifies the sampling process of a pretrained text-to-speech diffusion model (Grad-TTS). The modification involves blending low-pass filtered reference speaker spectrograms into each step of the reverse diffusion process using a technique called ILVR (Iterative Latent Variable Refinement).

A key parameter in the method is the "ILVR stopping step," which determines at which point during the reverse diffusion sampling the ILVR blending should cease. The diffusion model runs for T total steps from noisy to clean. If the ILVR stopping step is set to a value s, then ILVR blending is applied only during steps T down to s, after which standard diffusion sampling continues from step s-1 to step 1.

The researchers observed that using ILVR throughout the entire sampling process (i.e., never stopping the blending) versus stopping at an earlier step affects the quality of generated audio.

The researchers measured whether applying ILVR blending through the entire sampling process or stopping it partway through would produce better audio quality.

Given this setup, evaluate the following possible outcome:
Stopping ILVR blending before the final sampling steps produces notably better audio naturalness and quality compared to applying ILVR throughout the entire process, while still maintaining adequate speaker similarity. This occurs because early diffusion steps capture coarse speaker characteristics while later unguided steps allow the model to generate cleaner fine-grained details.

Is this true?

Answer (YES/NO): YES